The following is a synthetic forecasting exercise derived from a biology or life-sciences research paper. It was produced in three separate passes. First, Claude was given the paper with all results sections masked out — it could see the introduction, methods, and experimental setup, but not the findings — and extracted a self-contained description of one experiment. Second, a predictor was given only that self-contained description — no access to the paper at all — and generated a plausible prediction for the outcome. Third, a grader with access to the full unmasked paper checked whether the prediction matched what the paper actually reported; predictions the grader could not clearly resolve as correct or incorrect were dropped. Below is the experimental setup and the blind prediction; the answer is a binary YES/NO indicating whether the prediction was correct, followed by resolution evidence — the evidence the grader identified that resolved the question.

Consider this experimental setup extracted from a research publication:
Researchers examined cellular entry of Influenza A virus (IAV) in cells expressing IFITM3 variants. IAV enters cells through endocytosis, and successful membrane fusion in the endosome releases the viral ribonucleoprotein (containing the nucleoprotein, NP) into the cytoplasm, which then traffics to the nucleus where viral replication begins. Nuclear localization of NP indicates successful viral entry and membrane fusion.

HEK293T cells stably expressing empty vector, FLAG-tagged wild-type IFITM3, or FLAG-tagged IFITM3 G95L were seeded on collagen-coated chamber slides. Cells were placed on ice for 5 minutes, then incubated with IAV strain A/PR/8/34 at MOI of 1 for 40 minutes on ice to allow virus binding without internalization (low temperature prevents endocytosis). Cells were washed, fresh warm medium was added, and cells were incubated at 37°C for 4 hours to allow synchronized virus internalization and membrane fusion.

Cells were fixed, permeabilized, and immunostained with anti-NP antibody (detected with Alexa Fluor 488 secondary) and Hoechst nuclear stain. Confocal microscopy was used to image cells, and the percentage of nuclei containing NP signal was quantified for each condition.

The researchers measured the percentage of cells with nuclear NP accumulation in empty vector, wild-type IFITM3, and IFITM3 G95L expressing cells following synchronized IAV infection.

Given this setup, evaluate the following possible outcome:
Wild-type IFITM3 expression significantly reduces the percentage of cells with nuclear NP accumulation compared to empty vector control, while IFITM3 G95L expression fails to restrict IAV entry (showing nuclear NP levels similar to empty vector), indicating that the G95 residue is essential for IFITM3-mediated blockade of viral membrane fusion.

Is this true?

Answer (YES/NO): YES